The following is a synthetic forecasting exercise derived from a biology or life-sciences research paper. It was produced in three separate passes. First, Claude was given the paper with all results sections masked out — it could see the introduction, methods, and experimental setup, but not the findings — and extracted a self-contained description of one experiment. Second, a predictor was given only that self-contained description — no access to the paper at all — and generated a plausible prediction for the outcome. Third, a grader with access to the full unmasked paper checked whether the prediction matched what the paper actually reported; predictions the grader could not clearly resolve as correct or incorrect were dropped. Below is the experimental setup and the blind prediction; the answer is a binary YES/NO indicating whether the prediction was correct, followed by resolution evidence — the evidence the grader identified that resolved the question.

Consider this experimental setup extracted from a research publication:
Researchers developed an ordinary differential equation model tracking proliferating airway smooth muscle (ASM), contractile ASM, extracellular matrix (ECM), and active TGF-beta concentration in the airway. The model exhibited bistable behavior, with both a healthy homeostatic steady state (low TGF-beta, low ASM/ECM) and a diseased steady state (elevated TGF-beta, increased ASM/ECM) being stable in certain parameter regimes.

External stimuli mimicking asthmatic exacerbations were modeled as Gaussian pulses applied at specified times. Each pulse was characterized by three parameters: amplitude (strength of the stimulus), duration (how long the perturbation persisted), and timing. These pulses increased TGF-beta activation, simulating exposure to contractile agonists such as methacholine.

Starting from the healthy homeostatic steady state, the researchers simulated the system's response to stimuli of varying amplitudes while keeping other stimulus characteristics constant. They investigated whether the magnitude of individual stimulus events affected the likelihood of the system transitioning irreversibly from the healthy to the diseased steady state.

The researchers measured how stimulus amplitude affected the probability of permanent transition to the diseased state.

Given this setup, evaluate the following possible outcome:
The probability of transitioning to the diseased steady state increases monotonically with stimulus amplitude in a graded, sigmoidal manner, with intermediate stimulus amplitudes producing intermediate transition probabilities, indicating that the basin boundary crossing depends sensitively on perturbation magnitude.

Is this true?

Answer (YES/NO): NO